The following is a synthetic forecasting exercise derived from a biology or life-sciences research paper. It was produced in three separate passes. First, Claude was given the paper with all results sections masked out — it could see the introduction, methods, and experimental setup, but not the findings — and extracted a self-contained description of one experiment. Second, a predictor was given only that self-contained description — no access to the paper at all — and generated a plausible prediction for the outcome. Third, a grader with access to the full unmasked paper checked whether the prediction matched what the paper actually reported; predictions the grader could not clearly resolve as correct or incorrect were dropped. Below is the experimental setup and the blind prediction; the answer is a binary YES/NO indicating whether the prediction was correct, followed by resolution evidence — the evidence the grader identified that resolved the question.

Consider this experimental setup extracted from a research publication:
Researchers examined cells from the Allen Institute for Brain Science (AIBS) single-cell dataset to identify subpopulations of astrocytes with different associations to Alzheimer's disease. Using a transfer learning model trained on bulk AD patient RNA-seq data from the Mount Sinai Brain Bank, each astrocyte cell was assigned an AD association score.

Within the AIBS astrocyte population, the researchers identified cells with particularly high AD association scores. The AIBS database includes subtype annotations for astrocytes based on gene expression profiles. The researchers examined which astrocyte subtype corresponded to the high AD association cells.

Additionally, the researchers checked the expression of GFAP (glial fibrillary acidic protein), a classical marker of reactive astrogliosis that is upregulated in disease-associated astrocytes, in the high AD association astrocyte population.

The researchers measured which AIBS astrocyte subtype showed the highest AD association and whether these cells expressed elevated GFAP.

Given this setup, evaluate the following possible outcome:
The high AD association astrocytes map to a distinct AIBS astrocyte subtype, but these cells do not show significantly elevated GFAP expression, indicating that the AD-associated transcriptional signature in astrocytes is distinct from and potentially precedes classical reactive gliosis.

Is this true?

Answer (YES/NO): NO